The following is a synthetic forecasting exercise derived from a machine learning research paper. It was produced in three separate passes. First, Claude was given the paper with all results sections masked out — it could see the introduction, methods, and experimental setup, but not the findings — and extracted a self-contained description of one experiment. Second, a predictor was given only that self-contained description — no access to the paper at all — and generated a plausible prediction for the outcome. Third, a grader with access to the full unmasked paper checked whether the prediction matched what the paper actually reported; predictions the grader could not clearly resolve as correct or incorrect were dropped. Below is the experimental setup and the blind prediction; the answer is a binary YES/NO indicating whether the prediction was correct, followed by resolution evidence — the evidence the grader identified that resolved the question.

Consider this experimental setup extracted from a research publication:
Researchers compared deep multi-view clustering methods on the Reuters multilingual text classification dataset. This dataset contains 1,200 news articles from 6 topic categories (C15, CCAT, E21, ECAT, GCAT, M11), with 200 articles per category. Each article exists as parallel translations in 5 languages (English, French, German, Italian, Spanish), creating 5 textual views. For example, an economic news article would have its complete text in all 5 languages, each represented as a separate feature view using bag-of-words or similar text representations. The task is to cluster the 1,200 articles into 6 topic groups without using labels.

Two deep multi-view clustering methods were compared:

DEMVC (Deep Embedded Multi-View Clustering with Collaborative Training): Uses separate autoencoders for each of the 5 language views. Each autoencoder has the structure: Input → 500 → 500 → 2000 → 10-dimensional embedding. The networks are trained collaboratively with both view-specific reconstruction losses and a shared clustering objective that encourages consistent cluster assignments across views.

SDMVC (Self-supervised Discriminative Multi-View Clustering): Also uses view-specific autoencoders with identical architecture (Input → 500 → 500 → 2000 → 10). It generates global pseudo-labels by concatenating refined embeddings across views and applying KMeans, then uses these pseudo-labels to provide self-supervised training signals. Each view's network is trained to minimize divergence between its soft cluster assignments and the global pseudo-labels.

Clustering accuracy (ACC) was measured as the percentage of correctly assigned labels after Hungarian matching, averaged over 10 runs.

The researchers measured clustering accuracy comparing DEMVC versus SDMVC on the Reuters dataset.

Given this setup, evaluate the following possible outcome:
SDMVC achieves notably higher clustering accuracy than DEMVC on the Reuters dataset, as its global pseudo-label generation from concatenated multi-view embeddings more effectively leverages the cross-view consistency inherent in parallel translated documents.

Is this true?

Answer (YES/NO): NO